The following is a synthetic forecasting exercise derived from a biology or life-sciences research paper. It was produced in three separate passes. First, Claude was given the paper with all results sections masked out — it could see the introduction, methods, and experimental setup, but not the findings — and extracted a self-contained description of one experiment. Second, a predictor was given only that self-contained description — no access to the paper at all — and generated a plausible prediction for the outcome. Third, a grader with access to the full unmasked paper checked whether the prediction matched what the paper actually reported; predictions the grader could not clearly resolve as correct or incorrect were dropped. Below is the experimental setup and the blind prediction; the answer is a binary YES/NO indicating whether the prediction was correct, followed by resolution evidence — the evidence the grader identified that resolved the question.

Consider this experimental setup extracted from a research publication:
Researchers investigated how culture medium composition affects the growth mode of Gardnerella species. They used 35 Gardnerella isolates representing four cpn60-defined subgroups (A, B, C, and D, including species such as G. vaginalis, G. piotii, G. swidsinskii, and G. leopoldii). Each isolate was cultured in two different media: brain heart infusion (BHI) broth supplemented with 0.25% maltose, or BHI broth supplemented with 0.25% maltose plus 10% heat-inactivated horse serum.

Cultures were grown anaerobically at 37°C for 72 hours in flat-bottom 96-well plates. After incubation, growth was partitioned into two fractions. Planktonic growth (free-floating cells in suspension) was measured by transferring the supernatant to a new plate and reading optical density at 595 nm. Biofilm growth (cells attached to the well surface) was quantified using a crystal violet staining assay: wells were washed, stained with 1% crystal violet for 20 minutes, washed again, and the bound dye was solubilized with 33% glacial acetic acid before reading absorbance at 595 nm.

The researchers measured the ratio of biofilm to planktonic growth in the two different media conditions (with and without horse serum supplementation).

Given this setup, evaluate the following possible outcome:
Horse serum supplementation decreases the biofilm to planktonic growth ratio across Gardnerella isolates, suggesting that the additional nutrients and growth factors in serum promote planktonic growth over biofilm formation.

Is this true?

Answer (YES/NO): YES